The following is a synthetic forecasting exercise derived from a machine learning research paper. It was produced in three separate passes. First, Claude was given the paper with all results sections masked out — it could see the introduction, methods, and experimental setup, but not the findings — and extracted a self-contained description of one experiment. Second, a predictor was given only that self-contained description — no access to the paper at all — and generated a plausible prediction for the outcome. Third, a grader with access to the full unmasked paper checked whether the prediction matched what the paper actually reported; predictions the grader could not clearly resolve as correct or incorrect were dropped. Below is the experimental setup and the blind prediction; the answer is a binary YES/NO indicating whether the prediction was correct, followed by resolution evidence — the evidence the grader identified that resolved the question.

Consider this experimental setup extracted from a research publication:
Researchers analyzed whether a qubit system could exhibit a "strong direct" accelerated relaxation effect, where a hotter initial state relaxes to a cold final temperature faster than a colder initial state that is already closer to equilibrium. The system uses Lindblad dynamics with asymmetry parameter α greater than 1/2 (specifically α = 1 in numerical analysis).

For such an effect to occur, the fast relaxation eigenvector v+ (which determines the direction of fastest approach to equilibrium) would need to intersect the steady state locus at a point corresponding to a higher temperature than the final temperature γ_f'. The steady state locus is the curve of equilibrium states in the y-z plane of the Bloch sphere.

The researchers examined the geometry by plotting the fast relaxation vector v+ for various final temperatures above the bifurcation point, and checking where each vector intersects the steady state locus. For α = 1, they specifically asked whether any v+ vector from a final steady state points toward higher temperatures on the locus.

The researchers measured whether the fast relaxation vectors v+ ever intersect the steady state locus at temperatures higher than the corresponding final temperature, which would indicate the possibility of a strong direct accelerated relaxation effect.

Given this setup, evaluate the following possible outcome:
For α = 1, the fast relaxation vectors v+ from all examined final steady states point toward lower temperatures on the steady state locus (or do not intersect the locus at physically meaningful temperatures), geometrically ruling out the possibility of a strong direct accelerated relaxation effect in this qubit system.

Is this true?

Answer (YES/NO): YES